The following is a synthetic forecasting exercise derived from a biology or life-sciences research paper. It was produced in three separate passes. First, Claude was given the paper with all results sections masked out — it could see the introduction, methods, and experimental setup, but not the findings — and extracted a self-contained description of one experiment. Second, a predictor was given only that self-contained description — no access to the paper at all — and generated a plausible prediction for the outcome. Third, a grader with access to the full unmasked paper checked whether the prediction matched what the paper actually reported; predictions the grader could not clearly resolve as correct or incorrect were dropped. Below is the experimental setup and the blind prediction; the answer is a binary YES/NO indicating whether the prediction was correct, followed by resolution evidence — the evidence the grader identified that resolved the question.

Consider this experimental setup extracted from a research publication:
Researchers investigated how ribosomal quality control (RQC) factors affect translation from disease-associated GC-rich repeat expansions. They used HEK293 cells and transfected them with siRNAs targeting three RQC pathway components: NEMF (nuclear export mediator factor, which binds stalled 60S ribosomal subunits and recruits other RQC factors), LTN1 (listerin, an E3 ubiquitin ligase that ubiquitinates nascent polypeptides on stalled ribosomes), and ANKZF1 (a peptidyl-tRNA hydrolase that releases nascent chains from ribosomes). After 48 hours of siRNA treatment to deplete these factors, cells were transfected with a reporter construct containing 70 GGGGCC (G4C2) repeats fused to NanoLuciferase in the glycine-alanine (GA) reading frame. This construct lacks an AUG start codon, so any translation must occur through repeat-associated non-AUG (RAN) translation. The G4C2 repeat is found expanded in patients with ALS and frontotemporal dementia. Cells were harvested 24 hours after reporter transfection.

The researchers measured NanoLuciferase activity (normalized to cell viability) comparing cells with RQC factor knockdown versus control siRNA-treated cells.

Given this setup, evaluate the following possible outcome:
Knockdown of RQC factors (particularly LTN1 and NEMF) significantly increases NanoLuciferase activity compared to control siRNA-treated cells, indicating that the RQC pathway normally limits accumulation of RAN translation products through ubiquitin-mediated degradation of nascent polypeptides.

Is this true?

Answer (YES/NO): NO